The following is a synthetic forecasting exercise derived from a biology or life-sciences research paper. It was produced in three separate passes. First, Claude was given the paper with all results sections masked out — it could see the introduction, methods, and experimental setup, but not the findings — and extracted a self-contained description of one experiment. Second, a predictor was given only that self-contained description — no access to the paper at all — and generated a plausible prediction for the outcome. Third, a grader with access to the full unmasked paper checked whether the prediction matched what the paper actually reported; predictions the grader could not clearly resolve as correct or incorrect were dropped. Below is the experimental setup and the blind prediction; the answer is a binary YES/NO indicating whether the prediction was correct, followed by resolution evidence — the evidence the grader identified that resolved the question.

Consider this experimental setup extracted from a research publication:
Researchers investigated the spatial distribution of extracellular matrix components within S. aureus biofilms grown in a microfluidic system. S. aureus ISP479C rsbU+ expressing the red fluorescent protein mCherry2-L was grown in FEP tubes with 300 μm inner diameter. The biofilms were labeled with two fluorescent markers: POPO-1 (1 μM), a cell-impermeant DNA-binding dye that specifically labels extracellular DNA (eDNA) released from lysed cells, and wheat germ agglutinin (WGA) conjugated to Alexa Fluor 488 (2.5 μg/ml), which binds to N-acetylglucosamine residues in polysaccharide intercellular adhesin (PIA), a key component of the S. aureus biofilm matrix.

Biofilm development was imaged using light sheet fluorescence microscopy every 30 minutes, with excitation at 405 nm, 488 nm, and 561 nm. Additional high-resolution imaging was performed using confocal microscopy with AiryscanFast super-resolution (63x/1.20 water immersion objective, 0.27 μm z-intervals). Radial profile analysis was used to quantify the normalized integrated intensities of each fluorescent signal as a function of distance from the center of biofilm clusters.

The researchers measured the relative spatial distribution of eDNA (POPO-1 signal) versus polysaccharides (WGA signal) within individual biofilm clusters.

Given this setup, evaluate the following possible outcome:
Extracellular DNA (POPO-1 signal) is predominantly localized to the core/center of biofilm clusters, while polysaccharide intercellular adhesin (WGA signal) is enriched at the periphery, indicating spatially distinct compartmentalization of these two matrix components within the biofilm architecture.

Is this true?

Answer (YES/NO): NO